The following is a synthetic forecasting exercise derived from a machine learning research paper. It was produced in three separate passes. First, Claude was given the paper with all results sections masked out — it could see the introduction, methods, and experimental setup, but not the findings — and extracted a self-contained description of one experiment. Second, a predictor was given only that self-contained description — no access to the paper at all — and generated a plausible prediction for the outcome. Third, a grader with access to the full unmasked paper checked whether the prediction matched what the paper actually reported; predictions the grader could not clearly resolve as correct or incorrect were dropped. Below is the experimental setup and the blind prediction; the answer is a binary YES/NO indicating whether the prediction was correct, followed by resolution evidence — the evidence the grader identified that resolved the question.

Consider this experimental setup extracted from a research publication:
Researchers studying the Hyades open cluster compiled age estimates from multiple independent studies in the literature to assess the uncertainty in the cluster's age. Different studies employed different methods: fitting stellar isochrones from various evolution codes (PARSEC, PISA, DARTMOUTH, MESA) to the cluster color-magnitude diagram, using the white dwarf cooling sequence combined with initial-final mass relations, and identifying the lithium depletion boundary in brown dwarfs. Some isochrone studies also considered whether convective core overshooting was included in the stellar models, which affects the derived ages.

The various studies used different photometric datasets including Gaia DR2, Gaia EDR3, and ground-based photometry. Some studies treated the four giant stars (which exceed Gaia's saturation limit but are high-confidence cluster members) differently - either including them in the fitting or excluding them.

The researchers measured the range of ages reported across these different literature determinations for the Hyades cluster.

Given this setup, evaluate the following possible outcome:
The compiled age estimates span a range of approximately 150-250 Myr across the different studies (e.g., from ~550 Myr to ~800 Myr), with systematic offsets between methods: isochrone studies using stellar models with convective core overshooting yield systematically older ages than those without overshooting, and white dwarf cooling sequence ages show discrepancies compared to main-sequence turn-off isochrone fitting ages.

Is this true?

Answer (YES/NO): YES